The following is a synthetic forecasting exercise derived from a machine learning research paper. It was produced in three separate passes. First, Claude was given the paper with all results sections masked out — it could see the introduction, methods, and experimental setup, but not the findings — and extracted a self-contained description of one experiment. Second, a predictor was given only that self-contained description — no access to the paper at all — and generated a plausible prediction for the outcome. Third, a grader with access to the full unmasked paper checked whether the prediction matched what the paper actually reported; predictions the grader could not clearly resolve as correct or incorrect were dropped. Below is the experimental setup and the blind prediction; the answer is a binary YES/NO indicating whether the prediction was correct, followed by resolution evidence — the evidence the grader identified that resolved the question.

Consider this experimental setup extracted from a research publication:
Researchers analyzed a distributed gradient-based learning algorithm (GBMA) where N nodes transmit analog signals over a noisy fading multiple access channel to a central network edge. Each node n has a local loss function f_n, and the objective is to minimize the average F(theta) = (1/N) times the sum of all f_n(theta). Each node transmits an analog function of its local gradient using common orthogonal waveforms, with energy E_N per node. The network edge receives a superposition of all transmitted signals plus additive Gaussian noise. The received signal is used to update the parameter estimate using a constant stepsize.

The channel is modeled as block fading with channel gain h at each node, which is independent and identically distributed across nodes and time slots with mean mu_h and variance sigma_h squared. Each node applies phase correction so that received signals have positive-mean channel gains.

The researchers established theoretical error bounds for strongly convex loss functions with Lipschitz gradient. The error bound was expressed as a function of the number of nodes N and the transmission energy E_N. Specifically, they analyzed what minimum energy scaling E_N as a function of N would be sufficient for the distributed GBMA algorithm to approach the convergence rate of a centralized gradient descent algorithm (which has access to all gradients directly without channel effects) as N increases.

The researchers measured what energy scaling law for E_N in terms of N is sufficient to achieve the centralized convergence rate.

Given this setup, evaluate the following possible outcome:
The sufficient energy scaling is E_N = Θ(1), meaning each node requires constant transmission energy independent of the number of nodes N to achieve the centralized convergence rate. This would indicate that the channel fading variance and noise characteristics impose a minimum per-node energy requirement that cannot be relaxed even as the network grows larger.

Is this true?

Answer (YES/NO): NO